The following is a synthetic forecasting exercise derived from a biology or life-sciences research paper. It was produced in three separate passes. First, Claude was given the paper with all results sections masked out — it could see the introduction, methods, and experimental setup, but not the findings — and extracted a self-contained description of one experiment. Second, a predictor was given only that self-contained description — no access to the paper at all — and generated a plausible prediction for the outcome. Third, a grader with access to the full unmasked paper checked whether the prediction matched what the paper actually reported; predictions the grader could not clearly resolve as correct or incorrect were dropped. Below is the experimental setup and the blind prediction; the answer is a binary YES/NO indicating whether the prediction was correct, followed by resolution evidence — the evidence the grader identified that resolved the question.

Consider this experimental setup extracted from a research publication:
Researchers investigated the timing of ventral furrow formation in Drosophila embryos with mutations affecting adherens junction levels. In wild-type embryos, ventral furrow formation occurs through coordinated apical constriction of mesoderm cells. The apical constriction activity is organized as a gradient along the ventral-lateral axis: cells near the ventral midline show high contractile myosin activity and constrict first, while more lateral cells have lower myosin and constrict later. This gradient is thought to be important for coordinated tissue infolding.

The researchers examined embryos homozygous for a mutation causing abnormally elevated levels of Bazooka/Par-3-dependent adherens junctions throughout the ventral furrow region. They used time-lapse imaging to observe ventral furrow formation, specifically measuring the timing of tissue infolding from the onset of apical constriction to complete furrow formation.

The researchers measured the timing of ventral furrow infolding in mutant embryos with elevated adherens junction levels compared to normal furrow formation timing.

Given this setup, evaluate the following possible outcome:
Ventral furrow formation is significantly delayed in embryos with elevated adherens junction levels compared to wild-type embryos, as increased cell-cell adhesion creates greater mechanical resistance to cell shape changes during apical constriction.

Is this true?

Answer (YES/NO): NO